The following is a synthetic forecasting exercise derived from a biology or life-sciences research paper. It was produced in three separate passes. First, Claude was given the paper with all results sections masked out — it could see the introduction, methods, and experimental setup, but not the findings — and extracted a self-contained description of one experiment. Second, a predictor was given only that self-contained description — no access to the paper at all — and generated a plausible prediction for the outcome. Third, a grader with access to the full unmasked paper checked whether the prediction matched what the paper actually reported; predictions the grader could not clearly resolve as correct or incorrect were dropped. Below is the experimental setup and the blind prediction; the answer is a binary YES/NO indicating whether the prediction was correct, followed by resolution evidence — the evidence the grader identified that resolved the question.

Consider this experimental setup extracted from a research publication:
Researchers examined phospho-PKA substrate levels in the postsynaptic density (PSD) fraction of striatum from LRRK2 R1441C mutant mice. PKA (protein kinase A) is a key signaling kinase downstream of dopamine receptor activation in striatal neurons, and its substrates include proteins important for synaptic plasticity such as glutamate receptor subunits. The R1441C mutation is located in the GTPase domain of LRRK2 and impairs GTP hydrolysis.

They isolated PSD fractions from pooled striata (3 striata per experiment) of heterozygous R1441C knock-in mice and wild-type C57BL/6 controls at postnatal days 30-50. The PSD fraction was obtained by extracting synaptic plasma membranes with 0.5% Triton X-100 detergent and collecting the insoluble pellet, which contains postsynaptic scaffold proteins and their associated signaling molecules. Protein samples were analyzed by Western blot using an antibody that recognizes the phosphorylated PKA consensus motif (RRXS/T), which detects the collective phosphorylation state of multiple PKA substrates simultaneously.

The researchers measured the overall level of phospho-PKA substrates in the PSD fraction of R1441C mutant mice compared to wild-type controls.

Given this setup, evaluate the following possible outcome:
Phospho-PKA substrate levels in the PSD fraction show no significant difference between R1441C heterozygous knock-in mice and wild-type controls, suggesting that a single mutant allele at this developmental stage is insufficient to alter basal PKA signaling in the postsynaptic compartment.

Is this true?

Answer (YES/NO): NO